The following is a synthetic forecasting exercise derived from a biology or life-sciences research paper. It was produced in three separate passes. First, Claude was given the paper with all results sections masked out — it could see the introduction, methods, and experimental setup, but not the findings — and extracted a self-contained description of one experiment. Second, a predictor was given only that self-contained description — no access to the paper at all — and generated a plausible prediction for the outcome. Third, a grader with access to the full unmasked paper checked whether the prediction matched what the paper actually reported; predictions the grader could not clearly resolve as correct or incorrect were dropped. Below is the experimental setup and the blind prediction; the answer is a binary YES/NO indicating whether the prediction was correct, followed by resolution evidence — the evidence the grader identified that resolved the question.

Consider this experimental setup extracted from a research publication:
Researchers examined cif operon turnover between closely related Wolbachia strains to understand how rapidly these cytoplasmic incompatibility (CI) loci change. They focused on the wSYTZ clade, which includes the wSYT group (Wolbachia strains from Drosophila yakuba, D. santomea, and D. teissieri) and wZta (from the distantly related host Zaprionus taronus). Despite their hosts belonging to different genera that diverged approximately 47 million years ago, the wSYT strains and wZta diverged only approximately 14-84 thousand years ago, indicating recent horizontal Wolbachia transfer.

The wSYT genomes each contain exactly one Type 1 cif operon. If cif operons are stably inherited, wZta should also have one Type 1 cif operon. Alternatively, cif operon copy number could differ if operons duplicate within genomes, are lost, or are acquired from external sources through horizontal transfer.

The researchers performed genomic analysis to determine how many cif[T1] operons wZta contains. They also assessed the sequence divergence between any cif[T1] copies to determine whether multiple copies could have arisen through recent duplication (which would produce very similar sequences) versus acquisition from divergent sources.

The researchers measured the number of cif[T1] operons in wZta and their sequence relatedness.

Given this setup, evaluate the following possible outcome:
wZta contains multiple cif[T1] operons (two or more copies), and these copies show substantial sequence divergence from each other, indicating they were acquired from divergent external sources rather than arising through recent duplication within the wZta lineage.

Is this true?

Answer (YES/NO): YES